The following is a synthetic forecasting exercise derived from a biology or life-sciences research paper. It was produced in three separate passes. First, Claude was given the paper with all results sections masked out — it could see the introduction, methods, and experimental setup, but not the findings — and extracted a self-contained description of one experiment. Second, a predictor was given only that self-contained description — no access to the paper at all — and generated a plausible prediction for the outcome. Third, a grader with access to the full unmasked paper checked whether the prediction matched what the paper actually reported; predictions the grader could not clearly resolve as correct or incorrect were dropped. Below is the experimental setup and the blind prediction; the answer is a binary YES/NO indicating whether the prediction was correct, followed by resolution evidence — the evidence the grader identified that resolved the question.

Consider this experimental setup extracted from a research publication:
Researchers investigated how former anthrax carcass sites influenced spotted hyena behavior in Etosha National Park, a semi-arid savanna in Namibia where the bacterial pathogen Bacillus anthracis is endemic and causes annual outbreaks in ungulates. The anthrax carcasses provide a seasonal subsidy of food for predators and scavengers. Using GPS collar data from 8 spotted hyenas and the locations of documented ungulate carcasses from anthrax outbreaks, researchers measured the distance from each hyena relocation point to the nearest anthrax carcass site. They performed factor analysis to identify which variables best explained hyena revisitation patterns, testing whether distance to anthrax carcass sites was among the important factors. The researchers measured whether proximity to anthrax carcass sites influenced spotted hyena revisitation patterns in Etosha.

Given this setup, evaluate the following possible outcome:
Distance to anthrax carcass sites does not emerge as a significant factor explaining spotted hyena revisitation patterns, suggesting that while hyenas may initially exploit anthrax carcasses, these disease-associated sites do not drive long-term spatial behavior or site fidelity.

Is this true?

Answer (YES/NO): NO